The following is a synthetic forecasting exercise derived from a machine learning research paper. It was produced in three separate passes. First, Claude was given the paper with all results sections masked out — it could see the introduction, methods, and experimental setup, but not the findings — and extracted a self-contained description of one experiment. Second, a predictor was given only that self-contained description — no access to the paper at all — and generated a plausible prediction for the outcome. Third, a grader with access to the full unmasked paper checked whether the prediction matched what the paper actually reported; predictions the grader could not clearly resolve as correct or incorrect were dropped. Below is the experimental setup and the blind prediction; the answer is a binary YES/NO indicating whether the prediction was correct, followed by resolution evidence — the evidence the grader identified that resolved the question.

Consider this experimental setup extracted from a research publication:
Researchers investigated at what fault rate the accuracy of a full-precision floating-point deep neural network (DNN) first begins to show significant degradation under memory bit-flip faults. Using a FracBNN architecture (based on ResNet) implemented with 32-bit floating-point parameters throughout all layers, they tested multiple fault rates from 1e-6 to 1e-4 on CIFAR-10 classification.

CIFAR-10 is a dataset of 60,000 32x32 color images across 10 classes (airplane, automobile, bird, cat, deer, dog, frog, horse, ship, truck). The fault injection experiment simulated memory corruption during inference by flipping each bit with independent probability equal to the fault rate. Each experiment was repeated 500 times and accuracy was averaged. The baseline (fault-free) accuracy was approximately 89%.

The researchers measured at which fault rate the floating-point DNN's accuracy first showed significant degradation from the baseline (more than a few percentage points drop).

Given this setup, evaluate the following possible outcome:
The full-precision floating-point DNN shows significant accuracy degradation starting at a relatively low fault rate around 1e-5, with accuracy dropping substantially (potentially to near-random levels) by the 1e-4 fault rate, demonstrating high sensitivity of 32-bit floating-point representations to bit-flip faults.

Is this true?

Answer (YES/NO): NO